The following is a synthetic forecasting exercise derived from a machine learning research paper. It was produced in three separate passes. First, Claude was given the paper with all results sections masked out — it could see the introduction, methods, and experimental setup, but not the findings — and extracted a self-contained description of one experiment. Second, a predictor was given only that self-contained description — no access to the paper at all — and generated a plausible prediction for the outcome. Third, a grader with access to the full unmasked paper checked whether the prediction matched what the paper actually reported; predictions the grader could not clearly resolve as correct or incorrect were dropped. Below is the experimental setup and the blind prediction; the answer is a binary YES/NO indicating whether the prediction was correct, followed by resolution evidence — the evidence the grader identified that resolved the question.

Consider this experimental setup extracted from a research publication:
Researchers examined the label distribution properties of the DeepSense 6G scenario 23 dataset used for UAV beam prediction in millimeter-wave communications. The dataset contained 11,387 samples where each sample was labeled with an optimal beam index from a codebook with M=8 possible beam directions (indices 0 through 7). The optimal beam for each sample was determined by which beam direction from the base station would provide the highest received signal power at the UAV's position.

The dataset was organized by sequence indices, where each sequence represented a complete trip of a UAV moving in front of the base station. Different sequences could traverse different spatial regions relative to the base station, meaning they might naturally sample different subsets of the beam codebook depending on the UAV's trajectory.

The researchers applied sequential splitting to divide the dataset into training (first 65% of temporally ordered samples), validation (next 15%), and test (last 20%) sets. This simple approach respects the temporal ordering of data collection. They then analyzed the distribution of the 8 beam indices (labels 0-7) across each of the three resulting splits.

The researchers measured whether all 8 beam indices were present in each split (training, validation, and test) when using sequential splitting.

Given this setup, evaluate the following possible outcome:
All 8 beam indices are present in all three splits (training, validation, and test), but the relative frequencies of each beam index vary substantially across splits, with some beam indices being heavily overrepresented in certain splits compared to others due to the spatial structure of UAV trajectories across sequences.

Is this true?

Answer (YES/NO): NO